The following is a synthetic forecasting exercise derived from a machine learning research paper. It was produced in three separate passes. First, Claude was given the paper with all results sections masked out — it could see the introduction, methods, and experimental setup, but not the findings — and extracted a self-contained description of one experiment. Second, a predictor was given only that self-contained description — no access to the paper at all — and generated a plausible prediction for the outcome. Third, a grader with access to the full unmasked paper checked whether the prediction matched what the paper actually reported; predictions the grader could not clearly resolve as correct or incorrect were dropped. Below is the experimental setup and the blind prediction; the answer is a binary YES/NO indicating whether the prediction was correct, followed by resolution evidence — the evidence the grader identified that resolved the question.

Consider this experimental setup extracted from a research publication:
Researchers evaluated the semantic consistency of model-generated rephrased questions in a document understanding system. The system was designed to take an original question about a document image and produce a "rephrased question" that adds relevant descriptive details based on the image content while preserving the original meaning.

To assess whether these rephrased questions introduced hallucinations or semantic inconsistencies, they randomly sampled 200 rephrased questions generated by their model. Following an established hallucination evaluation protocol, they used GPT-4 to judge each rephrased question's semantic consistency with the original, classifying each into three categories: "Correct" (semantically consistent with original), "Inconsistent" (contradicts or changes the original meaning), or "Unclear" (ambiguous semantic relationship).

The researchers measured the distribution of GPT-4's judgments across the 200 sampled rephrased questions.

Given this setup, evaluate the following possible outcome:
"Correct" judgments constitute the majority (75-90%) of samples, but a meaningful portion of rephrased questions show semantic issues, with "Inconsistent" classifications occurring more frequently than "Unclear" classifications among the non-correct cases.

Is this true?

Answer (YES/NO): NO